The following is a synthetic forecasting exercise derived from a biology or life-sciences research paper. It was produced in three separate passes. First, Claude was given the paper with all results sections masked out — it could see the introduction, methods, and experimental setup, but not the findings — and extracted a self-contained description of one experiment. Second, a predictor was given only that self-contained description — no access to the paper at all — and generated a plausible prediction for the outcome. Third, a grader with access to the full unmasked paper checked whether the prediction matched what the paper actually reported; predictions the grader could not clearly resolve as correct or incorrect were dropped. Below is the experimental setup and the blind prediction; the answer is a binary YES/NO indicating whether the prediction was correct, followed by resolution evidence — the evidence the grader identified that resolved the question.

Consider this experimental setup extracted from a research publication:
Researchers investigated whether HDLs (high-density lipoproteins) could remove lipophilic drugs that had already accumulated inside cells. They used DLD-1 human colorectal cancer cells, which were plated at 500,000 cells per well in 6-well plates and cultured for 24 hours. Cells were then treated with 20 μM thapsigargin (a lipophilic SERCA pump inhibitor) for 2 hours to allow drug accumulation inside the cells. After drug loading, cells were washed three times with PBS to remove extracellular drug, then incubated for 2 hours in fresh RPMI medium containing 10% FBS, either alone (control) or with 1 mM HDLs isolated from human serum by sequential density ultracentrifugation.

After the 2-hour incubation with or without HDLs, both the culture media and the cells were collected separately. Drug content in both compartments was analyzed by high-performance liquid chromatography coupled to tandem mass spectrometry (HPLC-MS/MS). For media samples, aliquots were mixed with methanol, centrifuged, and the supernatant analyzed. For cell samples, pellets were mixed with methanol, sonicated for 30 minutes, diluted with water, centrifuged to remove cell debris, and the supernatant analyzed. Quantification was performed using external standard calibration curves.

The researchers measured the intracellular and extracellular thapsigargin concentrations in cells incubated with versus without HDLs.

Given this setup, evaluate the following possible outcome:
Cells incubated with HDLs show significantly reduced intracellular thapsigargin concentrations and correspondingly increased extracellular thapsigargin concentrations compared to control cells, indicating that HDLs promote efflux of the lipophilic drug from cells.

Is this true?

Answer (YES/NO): YES